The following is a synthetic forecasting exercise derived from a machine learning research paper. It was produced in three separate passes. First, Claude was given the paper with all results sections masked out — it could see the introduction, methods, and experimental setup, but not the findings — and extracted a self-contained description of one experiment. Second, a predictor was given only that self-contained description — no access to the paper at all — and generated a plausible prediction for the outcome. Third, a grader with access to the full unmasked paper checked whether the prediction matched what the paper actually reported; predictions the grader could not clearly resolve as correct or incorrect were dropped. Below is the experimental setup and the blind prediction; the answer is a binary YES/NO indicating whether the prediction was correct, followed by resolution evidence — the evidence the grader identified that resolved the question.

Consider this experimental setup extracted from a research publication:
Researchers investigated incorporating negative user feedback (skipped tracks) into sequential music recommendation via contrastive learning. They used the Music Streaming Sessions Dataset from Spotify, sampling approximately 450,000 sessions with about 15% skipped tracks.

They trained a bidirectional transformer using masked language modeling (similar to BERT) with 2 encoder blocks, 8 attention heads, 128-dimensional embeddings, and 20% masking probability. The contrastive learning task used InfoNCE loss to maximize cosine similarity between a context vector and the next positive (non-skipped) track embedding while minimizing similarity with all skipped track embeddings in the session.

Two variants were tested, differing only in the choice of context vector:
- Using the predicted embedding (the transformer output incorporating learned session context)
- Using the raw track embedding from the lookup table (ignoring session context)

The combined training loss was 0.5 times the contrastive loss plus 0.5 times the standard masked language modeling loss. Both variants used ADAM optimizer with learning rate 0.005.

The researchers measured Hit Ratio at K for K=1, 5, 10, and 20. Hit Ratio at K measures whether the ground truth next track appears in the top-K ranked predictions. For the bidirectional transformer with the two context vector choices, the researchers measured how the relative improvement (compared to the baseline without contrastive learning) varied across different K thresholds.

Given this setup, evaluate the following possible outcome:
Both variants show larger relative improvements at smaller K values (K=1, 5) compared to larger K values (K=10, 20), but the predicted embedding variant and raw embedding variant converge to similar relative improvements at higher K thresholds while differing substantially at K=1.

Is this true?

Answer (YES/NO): NO